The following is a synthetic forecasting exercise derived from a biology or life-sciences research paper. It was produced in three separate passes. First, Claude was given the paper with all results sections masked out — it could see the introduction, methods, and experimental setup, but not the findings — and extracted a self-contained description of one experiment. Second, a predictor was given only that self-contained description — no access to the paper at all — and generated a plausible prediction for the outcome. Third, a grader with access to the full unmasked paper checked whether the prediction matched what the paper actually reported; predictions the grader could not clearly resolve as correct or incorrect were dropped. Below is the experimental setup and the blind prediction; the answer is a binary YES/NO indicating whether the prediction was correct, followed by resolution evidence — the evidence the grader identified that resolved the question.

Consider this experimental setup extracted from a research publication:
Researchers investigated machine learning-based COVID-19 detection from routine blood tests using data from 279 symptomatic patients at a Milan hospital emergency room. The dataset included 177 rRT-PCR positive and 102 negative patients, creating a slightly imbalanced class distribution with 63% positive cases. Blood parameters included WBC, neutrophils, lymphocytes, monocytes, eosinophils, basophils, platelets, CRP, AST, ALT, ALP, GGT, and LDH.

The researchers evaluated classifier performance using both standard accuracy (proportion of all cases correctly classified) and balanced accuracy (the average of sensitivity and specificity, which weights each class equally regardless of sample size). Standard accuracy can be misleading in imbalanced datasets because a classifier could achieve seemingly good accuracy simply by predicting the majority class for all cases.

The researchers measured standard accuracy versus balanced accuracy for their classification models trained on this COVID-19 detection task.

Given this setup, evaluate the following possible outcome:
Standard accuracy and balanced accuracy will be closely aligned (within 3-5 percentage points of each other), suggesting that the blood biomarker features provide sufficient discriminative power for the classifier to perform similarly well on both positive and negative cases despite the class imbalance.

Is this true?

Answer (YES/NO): YES